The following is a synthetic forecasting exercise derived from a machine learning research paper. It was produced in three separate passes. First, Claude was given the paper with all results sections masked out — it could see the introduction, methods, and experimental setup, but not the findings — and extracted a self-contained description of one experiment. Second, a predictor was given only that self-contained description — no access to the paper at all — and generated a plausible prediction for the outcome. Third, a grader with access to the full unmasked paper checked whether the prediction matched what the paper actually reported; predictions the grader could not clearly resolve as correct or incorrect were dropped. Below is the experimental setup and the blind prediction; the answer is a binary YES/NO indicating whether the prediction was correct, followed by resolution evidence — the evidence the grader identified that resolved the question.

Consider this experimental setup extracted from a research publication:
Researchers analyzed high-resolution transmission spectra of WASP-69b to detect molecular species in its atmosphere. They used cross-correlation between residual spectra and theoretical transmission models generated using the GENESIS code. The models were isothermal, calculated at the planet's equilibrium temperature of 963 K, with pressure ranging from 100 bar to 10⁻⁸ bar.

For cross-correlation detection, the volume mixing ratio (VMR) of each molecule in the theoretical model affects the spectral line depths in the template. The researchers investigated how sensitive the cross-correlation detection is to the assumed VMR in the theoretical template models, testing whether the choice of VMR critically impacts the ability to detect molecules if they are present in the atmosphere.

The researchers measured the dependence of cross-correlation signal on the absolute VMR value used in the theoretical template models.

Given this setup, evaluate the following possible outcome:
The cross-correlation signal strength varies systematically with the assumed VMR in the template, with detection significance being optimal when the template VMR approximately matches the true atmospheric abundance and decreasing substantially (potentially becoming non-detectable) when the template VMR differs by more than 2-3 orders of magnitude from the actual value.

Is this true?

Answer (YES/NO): NO